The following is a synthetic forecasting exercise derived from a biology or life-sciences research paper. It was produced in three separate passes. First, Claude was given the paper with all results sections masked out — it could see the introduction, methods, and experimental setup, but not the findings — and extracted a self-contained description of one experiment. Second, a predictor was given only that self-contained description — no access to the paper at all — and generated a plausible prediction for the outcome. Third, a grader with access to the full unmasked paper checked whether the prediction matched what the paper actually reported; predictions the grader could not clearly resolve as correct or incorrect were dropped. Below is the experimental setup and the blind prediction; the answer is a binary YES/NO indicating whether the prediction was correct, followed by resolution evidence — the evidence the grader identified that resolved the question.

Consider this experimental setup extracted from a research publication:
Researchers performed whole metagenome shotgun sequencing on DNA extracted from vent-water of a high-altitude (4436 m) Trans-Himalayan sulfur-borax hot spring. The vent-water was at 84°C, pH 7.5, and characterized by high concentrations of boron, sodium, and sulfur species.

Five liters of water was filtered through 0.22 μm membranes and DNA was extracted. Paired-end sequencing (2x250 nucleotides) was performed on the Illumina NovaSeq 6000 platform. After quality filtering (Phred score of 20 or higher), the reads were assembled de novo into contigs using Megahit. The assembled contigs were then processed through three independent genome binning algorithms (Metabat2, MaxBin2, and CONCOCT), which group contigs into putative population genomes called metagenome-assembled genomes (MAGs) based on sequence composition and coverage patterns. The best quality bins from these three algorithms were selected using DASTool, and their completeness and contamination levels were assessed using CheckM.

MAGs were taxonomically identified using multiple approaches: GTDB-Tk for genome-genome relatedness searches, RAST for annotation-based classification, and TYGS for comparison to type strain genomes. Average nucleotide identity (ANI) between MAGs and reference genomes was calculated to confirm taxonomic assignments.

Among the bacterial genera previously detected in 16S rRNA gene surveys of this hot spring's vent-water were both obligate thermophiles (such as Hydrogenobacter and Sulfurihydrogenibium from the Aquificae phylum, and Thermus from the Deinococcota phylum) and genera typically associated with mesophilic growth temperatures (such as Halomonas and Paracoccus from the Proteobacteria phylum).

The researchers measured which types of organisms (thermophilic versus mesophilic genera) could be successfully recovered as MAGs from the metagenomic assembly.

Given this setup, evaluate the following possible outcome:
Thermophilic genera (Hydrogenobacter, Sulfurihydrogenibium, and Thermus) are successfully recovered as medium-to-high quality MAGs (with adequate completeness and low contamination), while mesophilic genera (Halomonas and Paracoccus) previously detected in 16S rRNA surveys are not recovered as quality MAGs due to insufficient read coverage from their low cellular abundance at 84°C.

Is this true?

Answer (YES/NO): NO